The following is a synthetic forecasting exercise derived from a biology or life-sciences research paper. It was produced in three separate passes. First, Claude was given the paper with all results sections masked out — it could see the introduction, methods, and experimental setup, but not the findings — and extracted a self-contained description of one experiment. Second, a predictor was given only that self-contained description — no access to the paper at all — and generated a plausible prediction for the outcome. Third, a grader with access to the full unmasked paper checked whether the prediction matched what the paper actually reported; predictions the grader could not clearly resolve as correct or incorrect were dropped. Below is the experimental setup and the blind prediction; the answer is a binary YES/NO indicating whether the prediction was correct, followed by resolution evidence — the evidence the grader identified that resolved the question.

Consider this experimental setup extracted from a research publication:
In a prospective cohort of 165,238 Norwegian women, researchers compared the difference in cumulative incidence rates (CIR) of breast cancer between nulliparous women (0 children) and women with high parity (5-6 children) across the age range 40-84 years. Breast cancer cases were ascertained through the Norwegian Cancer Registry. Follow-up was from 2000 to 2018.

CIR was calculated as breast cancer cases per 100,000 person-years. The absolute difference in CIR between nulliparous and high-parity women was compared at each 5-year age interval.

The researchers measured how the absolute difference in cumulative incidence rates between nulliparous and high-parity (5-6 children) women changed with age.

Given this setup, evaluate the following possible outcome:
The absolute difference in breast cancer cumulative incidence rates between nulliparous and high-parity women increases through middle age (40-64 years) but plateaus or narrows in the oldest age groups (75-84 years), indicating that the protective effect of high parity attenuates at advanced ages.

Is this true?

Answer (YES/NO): NO